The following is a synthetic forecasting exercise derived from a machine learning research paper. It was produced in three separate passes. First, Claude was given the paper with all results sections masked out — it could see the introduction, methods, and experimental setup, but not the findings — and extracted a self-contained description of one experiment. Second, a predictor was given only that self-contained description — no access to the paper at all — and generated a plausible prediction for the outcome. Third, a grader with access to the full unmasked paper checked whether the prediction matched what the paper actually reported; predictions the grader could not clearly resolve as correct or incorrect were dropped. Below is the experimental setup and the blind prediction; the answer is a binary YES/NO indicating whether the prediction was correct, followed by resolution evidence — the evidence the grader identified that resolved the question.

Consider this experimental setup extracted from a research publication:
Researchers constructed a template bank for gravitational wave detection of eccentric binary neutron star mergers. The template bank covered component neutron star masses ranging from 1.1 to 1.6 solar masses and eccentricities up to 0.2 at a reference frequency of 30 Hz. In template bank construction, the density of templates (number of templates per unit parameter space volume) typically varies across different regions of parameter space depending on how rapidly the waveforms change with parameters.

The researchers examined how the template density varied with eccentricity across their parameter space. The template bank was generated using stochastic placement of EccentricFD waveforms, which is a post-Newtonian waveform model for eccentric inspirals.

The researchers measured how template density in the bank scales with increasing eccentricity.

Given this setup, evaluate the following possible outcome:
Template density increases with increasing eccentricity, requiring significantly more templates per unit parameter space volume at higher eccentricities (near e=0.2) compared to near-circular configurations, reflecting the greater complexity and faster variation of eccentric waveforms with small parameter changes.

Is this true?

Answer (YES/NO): YES